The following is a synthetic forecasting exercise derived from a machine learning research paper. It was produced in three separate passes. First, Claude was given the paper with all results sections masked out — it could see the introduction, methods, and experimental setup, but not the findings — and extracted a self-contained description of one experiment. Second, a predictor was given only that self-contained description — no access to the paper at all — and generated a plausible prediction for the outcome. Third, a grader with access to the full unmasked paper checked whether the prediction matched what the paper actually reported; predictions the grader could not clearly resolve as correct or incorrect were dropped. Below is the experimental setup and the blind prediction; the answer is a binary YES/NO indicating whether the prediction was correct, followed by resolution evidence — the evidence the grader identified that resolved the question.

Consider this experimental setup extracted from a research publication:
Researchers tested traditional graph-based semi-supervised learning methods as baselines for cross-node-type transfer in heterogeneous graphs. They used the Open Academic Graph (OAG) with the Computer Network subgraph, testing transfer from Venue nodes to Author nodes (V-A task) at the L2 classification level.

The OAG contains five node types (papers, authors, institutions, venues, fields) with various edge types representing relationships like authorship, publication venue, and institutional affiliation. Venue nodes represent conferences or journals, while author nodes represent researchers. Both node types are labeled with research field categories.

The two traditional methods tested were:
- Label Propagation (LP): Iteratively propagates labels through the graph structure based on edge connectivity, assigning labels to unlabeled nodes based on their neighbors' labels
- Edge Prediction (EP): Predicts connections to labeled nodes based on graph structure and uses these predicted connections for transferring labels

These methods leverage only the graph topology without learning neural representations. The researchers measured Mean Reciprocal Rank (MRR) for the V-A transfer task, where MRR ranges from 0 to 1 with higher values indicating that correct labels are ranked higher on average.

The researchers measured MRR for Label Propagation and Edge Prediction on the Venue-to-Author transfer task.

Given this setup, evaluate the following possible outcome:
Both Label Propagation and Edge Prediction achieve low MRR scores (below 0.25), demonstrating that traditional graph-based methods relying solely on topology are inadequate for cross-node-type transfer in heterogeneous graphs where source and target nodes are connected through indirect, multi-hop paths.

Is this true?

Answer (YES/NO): YES